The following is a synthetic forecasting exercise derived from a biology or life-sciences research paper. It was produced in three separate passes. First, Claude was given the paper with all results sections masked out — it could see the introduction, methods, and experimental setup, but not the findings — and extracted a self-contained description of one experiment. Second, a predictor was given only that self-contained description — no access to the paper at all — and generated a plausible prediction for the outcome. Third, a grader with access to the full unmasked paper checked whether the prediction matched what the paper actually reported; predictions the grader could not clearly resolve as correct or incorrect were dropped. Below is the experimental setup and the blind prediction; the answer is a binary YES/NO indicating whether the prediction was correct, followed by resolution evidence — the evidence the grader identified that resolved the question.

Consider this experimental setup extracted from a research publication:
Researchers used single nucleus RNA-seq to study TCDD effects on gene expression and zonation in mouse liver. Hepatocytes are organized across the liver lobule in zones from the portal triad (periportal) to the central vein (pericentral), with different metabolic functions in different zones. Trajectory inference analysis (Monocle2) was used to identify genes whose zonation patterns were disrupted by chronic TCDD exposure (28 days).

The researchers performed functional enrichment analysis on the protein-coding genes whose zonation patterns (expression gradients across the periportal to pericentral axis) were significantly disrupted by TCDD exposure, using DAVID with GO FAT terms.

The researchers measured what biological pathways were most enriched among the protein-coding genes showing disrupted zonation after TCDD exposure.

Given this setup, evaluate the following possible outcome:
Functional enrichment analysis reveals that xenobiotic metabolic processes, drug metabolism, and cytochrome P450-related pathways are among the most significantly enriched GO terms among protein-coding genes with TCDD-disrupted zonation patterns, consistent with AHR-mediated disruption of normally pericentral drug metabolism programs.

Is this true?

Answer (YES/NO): NO